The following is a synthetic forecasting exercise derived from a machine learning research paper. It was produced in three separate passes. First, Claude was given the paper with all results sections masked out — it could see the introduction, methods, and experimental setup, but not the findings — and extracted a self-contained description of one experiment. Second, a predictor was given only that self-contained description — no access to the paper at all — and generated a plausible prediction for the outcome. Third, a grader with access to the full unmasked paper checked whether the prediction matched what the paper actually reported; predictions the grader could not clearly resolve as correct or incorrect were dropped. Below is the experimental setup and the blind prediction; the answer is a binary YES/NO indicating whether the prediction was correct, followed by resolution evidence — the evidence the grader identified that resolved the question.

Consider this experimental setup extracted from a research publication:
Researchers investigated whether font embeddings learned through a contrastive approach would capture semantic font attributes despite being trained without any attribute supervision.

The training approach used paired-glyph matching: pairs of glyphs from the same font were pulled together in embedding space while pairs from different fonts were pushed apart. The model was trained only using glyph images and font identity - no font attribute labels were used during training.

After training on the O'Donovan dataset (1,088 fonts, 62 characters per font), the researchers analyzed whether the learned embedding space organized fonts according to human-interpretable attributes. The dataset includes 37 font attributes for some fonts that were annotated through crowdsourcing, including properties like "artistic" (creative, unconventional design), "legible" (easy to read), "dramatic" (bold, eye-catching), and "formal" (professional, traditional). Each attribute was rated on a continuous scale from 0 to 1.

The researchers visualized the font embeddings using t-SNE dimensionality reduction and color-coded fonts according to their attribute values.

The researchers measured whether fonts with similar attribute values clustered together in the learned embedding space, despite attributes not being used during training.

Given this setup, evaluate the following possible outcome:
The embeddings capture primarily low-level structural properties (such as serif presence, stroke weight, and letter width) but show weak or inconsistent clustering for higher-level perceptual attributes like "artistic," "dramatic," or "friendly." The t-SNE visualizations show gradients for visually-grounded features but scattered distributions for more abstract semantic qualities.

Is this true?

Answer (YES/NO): NO